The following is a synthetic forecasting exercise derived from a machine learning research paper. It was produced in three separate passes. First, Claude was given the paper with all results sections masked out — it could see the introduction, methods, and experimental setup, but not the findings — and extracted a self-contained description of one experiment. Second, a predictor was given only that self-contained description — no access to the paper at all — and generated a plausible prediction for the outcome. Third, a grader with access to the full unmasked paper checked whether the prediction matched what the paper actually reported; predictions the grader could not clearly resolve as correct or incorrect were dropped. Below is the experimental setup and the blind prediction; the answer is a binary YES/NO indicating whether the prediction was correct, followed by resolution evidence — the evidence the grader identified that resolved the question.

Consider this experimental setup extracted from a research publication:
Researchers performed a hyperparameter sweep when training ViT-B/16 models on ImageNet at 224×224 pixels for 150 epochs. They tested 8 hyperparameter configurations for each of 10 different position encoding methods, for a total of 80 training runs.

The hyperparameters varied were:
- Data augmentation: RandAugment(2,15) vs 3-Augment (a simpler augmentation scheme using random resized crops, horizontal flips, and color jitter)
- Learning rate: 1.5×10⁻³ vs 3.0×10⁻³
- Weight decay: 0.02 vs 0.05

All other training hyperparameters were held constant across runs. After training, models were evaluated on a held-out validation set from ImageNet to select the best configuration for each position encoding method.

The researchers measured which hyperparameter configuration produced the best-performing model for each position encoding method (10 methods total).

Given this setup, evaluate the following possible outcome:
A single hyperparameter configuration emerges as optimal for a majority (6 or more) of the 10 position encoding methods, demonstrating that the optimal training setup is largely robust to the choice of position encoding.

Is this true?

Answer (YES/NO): YES